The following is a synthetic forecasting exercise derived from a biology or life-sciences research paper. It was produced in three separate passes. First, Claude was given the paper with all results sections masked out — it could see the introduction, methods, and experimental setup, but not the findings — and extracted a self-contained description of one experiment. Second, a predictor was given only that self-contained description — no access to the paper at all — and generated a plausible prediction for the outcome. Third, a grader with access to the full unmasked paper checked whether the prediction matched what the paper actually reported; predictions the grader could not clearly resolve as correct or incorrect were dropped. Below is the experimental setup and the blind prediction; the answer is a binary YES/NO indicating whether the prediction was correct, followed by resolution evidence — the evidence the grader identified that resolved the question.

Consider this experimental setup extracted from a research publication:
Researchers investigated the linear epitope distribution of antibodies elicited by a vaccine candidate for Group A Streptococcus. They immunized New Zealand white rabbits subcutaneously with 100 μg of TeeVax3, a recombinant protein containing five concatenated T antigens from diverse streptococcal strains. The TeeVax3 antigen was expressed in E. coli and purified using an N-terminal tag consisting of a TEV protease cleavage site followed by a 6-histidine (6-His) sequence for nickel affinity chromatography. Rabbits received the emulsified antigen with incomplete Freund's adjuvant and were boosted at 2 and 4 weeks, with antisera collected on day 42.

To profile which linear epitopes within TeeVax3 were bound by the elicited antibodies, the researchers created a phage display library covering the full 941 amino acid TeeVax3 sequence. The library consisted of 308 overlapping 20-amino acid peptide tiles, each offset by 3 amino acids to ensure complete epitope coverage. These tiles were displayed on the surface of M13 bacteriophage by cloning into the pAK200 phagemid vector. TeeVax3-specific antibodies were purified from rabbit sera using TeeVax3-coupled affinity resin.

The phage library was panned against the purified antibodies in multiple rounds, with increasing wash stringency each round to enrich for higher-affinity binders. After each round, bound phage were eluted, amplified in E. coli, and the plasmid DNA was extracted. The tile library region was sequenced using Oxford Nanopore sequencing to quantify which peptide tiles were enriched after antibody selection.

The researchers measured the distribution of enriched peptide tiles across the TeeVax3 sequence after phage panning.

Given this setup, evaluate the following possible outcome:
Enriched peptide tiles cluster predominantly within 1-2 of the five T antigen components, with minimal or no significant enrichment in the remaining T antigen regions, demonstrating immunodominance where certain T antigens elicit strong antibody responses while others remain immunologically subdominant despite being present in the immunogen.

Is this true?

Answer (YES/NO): NO